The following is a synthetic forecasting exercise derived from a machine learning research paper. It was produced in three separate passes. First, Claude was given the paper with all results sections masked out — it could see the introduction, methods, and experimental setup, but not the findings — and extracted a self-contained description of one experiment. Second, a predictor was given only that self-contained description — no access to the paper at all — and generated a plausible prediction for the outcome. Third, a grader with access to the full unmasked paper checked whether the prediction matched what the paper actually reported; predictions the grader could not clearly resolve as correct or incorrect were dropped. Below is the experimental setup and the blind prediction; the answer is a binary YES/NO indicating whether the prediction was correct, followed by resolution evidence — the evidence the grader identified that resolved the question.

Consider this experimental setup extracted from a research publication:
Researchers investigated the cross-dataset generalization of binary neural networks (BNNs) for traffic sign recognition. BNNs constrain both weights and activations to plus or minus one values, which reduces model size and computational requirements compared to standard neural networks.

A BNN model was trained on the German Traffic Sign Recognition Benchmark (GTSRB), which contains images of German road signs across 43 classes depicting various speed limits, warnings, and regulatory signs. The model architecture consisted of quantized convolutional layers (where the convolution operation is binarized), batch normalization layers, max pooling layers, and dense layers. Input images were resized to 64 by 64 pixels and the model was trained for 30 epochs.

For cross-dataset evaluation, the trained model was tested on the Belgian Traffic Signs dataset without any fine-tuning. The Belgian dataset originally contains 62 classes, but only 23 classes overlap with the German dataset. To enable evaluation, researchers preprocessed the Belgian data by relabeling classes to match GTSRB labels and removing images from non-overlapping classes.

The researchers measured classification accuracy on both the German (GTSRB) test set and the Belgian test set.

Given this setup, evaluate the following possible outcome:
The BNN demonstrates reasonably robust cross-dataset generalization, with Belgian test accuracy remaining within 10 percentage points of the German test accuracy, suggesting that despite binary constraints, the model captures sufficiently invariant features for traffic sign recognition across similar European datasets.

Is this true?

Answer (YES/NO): YES